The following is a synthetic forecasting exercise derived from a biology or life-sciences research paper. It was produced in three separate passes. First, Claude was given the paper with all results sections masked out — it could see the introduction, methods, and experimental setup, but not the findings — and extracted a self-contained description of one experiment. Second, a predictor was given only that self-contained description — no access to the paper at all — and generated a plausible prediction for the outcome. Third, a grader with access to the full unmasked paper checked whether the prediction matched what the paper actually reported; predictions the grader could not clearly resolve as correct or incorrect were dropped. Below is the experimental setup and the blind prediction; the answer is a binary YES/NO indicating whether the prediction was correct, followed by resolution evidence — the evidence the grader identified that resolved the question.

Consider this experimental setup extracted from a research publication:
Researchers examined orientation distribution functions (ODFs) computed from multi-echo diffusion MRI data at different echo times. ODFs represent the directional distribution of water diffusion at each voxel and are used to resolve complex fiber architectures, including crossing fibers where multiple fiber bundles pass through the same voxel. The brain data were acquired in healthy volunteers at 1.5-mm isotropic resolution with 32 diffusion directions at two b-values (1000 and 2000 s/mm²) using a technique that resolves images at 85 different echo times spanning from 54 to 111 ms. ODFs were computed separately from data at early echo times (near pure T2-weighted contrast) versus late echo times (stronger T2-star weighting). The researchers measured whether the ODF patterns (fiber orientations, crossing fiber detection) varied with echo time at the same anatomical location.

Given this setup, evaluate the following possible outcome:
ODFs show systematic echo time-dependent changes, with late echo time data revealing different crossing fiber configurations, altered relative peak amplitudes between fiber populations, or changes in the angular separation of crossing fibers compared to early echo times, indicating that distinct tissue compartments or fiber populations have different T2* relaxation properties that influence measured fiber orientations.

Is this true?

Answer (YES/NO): YES